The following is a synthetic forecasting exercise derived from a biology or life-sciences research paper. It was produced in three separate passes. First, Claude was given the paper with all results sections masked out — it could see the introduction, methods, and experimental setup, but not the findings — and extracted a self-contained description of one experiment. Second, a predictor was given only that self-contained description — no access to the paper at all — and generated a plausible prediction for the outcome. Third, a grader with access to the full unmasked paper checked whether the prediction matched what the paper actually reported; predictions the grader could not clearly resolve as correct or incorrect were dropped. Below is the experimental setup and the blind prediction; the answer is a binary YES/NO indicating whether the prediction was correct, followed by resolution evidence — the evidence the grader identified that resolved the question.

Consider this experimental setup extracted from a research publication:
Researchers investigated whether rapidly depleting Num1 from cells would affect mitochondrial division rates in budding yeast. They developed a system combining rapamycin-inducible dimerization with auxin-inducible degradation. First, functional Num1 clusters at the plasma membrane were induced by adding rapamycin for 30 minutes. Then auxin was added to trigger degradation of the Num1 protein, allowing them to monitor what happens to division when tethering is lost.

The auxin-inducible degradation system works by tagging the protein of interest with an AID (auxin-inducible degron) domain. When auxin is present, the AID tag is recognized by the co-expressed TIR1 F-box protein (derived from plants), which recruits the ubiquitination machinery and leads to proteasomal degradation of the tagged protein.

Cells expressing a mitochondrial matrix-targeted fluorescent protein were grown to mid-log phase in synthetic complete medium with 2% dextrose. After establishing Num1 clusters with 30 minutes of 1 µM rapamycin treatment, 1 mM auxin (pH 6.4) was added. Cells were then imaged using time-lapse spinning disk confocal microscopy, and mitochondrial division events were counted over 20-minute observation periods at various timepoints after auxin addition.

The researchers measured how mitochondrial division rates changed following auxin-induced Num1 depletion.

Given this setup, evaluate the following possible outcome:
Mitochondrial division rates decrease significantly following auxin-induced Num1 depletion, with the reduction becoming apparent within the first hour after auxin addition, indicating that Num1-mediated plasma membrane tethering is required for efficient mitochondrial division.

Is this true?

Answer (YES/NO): NO